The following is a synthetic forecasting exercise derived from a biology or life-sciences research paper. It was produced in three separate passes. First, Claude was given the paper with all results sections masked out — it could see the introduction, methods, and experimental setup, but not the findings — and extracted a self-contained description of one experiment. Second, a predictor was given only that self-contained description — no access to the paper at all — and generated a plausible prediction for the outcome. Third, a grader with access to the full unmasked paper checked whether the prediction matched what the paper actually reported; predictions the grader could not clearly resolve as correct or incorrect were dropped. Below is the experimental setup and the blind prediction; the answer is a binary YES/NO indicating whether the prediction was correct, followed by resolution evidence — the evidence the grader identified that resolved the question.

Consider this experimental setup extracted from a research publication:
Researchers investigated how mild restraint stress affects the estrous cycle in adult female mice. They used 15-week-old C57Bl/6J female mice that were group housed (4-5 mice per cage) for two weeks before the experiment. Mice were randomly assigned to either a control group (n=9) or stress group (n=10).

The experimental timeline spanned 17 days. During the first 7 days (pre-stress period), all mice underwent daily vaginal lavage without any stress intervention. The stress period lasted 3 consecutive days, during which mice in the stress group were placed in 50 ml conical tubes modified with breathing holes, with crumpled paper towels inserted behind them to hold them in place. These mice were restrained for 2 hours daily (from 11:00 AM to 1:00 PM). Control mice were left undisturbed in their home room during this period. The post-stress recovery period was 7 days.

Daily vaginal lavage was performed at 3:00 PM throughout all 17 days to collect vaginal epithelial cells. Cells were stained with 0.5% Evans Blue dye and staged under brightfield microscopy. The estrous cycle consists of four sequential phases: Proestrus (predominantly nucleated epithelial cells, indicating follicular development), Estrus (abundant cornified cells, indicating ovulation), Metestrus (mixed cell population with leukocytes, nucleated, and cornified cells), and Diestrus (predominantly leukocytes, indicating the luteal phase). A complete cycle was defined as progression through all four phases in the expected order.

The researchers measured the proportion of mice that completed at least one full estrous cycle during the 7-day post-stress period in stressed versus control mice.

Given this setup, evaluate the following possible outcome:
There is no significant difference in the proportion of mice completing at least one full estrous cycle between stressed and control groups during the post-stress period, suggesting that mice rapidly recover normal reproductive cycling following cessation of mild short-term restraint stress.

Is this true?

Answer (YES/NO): NO